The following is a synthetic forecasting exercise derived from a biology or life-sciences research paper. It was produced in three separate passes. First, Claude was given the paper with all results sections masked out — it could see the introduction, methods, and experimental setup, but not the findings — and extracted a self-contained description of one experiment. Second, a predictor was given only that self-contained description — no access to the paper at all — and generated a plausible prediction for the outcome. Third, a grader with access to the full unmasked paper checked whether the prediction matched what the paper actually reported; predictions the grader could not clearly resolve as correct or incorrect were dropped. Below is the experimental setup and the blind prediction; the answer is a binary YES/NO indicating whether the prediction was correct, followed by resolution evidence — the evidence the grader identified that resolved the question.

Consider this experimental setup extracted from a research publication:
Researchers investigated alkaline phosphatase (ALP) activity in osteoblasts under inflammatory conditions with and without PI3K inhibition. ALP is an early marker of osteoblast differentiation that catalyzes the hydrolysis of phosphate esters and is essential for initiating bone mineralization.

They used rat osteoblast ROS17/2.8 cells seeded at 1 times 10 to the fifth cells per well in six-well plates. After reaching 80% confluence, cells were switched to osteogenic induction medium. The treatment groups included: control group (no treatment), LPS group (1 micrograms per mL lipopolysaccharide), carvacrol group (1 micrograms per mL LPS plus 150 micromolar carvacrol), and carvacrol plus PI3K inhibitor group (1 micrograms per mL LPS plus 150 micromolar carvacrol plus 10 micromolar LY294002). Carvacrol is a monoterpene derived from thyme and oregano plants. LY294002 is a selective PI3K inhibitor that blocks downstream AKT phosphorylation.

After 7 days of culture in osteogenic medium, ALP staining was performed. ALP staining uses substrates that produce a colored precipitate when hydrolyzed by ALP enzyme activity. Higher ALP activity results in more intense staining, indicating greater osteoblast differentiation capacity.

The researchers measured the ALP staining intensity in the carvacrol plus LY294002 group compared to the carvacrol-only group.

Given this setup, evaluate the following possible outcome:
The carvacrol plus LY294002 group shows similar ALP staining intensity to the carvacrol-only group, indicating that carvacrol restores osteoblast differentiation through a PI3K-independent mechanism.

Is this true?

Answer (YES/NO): NO